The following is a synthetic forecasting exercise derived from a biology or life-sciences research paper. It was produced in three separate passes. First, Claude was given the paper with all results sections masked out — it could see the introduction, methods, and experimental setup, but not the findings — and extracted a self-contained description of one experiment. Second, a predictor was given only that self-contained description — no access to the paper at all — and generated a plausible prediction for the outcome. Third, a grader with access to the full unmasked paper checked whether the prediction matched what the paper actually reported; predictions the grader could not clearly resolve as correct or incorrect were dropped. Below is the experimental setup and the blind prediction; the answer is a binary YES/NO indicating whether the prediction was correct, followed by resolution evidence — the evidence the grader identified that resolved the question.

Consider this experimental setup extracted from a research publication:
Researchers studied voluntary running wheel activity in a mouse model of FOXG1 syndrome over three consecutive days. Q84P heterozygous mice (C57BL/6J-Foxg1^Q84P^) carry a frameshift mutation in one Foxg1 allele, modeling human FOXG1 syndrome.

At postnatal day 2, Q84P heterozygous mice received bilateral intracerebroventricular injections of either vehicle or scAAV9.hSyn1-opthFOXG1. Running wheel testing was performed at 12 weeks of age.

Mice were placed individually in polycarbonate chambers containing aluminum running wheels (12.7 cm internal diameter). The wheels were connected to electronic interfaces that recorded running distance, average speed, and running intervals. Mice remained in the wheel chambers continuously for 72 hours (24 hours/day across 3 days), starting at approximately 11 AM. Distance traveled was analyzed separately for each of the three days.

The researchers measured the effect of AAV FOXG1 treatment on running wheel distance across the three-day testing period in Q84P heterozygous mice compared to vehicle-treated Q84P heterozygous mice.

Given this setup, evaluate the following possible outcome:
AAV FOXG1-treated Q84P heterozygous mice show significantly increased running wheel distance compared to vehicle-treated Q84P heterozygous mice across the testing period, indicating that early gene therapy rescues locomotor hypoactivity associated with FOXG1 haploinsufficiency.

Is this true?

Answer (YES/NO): NO